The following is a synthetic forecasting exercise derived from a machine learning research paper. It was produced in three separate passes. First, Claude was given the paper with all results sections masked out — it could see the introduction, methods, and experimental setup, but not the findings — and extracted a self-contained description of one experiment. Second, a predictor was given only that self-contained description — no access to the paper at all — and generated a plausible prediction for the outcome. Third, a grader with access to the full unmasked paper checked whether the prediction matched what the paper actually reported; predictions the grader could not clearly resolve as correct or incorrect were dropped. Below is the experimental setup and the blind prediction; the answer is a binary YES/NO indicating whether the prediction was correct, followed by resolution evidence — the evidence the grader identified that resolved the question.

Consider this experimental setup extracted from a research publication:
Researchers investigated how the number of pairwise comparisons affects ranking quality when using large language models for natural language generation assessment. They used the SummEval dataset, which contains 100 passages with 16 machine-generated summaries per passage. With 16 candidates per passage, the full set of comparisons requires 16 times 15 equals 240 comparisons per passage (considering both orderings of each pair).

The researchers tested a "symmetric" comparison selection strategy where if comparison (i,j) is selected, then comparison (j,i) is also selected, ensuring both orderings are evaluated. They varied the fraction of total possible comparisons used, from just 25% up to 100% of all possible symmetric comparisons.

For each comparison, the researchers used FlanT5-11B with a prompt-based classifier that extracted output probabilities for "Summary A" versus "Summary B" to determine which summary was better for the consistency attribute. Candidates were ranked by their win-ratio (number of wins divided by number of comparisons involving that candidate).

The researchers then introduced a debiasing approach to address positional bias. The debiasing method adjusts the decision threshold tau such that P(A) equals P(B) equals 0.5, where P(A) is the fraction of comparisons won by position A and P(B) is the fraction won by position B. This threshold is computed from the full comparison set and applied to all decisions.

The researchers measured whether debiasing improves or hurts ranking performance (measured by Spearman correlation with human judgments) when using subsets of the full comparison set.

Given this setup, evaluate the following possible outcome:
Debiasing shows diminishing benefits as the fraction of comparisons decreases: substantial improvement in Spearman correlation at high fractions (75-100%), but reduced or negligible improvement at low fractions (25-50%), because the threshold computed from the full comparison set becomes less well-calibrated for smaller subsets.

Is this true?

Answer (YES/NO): NO